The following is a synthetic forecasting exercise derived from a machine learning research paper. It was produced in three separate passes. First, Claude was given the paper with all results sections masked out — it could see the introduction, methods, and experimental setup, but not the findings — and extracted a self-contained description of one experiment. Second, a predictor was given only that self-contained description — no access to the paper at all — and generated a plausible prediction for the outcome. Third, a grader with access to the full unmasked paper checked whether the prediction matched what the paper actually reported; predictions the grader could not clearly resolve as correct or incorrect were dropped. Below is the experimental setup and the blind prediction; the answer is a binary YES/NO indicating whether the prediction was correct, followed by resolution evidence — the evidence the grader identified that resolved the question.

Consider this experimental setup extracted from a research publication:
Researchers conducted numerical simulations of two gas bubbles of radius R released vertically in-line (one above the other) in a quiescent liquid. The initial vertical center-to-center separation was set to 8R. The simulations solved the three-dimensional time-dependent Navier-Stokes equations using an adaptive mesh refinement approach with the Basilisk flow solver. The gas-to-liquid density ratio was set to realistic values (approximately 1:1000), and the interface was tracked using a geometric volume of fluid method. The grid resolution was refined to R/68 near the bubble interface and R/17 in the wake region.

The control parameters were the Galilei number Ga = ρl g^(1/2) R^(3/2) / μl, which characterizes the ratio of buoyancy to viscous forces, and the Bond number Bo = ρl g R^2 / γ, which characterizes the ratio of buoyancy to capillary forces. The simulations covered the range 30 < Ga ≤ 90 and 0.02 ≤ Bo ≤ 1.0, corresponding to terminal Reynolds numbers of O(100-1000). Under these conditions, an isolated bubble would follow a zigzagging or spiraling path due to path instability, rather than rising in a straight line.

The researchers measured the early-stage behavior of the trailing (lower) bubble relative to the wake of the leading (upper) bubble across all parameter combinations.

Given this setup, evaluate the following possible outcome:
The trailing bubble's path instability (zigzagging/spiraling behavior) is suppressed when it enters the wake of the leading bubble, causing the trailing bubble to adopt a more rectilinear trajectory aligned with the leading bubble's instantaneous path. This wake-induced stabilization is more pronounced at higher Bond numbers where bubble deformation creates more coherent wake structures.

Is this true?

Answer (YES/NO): NO